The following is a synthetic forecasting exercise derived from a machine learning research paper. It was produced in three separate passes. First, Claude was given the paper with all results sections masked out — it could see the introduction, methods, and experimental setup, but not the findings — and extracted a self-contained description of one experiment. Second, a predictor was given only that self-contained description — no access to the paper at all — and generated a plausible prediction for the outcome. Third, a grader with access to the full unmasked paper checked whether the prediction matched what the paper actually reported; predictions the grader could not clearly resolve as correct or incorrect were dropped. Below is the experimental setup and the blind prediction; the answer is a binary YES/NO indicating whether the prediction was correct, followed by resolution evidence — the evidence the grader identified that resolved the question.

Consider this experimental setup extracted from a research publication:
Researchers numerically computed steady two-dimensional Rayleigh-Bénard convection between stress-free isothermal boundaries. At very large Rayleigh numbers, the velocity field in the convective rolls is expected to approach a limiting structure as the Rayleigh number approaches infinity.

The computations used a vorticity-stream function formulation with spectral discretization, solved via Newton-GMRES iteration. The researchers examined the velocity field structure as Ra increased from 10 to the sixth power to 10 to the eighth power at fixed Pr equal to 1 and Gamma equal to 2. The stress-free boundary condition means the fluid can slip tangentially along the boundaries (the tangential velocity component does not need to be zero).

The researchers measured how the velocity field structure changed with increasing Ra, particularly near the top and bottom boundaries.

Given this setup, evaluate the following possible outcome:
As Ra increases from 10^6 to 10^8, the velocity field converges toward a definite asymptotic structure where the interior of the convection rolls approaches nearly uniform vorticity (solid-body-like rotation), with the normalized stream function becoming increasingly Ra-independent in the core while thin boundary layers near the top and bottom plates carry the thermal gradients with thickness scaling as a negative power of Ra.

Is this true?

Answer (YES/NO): YES